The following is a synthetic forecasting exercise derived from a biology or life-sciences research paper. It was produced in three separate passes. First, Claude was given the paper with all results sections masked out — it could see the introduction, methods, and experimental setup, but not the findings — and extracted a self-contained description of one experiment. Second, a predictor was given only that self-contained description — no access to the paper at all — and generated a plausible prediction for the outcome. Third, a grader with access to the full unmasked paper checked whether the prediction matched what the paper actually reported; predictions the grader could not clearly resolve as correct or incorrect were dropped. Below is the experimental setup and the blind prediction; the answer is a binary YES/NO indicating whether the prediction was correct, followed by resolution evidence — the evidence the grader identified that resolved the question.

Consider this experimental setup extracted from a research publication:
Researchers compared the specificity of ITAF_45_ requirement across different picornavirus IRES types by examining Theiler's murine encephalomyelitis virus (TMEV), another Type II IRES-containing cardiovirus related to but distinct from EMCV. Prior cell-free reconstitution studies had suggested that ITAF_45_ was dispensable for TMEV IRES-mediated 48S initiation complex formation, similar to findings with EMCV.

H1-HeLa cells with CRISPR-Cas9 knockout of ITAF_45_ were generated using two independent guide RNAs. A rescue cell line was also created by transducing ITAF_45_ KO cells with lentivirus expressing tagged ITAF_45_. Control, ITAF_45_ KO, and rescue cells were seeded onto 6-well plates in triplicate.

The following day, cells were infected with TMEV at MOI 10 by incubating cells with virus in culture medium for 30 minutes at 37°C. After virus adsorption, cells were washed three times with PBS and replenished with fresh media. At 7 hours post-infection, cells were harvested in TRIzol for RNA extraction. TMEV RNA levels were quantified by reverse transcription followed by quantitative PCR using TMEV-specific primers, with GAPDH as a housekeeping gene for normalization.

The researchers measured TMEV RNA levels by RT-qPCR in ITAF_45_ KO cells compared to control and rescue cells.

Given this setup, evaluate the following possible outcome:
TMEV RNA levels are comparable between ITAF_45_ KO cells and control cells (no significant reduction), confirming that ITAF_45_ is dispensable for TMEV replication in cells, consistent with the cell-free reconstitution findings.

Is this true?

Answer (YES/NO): NO